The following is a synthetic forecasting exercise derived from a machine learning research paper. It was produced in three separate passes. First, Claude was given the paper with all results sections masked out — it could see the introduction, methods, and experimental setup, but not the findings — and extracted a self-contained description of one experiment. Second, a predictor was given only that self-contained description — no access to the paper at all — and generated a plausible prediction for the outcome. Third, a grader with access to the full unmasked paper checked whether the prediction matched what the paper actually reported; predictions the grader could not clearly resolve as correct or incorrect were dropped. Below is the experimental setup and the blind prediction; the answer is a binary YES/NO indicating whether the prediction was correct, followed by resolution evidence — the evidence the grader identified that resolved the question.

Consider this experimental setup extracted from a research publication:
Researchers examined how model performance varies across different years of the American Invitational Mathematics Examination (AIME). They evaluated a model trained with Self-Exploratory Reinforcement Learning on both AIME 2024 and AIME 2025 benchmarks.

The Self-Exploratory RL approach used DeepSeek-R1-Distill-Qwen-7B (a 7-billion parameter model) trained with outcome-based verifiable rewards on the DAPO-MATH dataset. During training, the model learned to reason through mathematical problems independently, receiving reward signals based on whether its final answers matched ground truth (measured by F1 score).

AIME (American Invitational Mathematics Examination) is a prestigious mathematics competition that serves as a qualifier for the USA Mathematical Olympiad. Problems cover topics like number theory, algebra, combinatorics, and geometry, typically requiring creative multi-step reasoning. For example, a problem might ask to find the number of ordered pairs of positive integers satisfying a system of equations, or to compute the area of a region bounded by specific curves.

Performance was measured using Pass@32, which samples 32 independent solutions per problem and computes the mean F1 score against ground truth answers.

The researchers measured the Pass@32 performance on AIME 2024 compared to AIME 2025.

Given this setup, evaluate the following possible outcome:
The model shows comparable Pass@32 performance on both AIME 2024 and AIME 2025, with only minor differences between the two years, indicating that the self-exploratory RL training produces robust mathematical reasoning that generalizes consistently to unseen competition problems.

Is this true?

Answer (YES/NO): NO